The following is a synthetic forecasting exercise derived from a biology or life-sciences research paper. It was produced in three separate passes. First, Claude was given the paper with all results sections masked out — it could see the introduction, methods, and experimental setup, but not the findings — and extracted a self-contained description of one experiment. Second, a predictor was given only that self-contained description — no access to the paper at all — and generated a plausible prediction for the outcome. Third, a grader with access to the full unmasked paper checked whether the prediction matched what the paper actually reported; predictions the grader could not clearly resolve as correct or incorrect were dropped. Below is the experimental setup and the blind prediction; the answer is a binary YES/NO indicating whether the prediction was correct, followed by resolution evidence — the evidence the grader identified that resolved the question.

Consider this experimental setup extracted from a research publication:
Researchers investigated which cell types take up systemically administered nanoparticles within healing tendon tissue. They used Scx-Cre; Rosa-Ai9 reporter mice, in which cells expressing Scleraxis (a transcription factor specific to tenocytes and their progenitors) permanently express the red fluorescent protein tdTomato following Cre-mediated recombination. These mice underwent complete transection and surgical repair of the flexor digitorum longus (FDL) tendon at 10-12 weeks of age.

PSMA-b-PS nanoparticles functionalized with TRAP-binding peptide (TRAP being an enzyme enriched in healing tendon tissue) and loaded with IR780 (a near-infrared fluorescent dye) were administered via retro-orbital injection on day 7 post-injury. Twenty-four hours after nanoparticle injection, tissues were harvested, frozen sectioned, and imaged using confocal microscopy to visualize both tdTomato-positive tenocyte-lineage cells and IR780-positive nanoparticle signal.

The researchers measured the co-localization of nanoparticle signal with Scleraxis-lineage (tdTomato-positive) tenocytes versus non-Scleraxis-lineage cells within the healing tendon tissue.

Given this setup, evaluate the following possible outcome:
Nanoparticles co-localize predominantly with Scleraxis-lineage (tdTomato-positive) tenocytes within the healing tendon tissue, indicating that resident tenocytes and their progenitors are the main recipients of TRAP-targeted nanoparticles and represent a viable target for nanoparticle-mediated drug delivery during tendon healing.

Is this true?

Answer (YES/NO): NO